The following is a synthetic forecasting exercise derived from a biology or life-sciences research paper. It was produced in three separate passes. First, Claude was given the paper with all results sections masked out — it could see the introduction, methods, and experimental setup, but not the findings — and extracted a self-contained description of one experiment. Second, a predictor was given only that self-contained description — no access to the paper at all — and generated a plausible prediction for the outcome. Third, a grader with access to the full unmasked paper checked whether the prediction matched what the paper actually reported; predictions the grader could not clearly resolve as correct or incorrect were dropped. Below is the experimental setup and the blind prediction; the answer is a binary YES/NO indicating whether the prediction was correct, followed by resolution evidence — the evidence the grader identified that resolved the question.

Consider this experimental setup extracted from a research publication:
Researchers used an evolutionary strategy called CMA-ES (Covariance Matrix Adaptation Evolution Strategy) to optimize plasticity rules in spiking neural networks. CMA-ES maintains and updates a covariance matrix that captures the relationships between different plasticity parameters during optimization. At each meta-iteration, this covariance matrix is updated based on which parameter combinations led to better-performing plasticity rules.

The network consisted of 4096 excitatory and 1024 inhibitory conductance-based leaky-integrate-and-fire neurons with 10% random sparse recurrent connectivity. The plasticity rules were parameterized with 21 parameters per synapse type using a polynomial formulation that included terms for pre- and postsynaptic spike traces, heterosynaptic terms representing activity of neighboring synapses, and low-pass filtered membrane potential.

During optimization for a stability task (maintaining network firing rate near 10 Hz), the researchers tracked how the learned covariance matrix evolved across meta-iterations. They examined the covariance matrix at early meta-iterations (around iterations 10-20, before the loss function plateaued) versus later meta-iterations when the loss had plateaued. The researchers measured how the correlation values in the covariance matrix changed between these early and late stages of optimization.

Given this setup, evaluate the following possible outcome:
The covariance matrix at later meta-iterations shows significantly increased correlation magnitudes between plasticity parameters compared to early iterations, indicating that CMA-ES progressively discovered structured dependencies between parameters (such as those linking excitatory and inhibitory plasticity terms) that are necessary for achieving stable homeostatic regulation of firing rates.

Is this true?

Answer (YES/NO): NO